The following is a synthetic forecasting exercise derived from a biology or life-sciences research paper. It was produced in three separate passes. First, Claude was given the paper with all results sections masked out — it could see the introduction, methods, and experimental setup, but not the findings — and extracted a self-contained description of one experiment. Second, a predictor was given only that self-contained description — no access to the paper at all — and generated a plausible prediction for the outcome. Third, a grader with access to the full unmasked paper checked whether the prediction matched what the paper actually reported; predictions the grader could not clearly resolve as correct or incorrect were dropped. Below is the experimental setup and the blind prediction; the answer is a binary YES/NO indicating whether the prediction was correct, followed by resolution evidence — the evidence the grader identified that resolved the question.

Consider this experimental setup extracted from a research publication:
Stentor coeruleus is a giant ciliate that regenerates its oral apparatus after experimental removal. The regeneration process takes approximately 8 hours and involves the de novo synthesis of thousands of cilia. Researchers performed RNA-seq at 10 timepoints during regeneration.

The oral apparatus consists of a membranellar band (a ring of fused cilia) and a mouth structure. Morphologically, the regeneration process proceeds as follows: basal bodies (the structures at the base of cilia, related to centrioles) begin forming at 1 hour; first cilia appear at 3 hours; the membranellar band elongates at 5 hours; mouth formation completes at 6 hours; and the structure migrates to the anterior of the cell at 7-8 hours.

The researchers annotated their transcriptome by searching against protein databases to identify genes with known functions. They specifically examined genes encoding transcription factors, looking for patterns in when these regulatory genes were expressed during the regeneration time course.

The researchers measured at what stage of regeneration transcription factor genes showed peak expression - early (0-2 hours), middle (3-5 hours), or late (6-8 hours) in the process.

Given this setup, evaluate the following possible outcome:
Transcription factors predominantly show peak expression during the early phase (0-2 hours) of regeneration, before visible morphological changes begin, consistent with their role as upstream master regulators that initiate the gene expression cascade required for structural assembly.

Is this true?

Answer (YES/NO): NO